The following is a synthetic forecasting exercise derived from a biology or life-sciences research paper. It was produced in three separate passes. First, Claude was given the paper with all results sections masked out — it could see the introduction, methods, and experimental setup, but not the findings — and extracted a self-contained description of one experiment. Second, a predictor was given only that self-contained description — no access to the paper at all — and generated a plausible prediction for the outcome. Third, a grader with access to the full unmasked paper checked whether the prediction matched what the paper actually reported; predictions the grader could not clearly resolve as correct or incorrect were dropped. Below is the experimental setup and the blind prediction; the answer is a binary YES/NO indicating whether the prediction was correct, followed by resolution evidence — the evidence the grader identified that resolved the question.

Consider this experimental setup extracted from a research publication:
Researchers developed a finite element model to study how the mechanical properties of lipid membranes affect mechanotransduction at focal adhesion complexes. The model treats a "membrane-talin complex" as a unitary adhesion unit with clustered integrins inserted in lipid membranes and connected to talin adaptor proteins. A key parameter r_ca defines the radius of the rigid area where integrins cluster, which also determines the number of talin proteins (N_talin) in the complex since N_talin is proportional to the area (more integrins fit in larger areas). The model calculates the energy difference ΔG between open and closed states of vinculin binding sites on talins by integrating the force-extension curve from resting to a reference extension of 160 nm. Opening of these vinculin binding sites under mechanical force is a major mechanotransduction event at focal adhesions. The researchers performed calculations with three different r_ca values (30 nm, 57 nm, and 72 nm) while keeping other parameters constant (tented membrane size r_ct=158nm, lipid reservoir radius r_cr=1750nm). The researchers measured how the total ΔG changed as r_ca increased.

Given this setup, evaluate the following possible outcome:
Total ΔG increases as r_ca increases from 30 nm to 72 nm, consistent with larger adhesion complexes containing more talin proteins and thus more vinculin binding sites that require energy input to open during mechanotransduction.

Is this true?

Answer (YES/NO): YES